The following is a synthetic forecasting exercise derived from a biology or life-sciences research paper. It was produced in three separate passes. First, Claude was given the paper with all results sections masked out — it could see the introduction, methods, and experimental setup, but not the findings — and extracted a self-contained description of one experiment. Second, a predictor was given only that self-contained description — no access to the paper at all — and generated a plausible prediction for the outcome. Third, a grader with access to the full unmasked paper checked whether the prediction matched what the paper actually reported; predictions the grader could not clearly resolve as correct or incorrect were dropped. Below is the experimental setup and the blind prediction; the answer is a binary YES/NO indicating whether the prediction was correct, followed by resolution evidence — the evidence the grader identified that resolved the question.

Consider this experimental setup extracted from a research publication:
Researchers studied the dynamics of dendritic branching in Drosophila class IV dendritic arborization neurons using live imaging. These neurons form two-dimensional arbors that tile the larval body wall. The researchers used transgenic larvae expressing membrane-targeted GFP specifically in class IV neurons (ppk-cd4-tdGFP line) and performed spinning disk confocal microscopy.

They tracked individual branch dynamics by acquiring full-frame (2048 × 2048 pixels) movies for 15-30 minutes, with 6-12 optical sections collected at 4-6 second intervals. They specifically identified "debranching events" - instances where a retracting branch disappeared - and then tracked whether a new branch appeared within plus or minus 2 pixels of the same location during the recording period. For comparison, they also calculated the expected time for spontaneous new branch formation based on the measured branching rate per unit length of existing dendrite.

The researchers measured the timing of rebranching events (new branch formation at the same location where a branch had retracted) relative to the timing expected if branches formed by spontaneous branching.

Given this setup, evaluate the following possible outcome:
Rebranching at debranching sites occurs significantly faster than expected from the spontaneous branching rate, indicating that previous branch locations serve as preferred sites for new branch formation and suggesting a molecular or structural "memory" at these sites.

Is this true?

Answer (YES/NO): YES